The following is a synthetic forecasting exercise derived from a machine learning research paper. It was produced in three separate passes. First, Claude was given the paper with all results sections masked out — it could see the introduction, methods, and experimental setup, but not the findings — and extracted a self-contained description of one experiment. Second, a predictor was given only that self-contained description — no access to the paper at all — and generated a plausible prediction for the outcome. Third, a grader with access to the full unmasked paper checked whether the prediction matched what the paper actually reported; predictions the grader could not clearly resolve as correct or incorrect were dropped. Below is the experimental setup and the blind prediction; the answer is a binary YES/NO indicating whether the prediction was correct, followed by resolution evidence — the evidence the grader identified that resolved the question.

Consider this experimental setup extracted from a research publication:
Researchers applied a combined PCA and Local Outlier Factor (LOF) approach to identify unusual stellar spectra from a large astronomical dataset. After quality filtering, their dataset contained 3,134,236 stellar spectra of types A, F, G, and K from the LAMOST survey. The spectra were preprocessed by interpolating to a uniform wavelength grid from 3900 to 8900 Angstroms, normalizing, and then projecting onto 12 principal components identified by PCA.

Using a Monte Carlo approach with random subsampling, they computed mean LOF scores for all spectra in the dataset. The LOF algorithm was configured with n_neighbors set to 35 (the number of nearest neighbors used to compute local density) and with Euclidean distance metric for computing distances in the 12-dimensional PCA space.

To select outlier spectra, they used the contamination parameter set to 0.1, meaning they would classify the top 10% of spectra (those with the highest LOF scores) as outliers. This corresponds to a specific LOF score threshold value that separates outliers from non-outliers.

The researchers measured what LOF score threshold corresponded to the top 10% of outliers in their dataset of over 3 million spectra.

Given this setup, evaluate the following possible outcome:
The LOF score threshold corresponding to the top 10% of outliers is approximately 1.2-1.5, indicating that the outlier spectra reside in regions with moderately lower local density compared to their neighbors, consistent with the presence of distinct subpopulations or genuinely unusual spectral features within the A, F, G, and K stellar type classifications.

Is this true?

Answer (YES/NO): YES